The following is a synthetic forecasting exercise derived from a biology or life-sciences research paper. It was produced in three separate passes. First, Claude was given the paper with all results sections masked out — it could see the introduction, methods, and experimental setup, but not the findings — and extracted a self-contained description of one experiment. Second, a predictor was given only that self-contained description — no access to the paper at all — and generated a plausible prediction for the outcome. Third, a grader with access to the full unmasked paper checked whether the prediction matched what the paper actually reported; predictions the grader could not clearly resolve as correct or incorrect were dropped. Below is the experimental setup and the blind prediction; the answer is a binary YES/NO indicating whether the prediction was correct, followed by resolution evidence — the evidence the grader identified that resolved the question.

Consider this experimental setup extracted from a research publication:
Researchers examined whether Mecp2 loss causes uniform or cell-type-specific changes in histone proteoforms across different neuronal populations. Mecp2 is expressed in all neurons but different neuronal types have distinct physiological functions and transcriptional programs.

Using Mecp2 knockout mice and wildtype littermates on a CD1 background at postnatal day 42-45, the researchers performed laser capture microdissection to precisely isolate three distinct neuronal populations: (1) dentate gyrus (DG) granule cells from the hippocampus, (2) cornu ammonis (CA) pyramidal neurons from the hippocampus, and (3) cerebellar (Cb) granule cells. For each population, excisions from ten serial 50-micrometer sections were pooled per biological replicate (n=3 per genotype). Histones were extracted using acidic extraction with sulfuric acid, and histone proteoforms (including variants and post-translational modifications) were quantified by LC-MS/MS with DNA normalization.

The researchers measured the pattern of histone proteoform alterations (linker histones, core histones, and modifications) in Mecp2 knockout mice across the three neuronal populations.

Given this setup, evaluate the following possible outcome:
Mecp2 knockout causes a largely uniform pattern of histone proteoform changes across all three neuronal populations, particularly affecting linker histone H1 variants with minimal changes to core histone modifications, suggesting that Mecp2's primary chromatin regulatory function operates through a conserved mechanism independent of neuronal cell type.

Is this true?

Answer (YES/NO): NO